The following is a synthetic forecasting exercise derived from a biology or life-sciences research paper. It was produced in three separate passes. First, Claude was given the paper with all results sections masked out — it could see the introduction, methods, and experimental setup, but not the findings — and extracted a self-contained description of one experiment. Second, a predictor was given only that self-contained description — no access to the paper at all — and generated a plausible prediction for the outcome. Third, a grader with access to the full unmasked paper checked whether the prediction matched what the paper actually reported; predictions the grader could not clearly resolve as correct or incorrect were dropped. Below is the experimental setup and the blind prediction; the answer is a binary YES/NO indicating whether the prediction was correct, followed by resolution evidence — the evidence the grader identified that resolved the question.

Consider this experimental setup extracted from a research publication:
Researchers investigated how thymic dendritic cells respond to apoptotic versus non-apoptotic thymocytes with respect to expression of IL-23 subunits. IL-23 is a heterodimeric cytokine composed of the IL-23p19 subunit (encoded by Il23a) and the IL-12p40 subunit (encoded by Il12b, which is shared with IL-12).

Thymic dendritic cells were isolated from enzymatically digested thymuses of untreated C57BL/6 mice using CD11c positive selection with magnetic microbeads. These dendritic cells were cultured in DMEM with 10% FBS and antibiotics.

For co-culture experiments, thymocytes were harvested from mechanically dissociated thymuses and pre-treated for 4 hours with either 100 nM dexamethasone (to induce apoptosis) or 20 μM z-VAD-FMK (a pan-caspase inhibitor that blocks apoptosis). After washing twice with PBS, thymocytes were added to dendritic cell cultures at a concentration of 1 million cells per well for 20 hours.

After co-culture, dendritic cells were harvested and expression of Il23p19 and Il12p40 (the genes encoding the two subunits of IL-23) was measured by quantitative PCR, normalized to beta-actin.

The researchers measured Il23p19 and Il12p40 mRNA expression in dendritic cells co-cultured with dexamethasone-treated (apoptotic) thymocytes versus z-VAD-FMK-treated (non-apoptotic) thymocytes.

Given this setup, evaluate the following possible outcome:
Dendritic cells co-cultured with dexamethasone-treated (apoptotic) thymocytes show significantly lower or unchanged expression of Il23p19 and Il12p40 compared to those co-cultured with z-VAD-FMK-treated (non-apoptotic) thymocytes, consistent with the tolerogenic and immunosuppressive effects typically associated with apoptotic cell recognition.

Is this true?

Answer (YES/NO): YES